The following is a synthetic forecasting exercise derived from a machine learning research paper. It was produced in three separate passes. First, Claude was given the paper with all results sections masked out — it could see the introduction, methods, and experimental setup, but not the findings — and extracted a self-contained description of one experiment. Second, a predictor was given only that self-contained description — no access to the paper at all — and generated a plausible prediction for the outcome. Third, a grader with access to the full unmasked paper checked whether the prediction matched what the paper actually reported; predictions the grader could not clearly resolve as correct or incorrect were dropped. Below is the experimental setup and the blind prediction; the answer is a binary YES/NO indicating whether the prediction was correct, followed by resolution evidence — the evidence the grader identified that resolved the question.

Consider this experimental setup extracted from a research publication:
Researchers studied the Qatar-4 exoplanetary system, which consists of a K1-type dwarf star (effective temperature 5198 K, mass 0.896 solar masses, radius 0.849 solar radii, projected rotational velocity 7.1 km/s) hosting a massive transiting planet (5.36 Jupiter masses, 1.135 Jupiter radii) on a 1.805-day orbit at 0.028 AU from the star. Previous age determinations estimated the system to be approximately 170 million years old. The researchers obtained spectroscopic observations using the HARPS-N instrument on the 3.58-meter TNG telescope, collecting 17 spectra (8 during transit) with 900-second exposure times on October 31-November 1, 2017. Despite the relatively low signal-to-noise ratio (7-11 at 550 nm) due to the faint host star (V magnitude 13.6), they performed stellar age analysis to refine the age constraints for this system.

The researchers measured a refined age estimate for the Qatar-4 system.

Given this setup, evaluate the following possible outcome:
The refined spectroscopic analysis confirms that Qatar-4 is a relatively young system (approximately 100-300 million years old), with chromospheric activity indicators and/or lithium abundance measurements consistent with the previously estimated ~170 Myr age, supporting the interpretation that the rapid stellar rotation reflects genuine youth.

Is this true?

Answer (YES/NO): NO